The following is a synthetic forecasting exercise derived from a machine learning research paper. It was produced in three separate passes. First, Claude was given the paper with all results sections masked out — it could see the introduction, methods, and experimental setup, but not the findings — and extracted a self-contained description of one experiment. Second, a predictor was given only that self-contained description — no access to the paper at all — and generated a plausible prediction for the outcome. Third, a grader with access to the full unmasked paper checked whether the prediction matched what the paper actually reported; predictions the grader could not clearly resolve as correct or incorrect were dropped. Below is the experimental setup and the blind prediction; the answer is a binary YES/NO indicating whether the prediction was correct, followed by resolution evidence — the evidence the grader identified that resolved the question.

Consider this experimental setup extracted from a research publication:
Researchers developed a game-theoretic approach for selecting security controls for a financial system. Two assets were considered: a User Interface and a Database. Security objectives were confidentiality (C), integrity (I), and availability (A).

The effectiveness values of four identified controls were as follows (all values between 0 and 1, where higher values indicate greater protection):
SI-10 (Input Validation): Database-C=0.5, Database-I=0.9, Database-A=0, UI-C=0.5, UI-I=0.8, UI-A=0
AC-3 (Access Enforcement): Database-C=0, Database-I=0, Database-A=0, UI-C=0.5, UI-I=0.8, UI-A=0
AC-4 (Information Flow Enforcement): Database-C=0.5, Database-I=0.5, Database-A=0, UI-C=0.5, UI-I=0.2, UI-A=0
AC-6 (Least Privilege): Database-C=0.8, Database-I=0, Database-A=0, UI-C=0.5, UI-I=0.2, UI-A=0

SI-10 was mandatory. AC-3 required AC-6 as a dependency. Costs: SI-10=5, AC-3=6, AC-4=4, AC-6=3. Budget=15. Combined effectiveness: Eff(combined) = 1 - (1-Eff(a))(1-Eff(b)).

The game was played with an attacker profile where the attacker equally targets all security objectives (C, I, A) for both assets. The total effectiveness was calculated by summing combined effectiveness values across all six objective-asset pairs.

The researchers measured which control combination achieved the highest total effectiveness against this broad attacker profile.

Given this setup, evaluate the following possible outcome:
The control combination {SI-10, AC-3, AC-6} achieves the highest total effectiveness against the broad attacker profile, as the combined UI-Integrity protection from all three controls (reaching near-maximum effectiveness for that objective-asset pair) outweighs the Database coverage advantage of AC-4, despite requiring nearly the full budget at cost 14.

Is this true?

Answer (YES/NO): NO